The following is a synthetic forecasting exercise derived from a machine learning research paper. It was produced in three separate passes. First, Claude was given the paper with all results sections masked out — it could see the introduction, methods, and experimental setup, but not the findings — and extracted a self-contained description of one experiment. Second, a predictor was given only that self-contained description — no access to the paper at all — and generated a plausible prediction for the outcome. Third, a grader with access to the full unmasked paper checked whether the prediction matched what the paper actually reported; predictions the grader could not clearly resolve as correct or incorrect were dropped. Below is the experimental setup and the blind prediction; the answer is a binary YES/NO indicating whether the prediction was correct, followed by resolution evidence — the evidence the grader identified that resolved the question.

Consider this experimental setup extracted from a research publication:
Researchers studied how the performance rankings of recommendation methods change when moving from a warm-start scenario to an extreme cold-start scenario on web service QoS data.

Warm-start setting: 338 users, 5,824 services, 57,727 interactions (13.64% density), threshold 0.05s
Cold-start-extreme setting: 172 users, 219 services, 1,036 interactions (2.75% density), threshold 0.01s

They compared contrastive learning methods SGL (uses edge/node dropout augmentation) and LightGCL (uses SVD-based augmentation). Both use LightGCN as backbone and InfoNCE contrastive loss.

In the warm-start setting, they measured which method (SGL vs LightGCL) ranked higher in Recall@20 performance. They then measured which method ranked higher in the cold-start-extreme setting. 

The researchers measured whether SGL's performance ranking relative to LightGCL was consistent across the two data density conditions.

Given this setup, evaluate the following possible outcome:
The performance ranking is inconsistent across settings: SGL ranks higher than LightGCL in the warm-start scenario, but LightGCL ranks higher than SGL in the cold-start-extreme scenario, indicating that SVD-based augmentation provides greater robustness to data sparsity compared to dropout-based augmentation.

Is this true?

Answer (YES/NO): NO